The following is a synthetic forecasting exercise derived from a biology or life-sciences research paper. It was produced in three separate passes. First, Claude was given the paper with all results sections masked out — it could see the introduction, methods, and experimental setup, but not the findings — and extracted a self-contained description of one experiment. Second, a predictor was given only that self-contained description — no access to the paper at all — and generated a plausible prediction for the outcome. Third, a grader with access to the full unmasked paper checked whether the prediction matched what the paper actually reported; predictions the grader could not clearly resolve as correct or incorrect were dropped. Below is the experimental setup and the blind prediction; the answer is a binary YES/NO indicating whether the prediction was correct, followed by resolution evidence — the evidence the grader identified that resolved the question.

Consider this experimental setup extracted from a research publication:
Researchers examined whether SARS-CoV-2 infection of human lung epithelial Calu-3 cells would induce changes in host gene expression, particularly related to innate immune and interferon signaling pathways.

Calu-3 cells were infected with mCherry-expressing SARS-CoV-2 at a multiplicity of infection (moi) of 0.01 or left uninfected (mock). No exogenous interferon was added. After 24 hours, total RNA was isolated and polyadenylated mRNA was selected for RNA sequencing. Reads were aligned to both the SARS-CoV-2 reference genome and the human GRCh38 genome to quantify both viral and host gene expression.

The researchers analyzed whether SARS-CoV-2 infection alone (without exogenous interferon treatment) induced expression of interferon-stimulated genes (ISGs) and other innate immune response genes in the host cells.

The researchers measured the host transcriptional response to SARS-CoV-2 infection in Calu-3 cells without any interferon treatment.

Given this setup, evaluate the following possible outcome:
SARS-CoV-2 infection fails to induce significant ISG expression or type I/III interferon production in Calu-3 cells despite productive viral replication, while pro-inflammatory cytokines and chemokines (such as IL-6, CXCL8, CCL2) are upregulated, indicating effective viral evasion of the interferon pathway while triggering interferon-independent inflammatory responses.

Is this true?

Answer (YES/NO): NO